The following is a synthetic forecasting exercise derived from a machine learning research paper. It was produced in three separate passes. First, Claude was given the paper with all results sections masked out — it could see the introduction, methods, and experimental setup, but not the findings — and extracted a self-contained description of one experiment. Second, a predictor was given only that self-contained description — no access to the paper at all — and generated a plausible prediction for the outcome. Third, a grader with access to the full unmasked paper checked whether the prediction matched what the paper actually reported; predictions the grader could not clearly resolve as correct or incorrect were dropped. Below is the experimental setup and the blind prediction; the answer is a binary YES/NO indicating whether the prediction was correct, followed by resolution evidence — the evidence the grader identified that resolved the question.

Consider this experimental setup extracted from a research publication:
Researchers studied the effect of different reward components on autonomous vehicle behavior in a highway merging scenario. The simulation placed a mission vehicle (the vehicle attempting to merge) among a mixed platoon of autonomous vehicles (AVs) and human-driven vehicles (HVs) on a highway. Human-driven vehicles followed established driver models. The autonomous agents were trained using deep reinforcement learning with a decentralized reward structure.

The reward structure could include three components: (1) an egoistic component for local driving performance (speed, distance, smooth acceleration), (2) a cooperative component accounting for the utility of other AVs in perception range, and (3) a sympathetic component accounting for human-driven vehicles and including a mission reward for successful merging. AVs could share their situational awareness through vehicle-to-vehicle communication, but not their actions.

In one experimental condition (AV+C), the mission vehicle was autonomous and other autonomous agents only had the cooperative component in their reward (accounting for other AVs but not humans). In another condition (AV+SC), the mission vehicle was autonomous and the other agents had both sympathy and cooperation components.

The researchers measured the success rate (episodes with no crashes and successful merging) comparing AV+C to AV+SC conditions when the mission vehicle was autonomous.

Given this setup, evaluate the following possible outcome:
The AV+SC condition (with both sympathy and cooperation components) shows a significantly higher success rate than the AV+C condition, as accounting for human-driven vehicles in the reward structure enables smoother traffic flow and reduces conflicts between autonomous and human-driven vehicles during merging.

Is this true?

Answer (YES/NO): NO